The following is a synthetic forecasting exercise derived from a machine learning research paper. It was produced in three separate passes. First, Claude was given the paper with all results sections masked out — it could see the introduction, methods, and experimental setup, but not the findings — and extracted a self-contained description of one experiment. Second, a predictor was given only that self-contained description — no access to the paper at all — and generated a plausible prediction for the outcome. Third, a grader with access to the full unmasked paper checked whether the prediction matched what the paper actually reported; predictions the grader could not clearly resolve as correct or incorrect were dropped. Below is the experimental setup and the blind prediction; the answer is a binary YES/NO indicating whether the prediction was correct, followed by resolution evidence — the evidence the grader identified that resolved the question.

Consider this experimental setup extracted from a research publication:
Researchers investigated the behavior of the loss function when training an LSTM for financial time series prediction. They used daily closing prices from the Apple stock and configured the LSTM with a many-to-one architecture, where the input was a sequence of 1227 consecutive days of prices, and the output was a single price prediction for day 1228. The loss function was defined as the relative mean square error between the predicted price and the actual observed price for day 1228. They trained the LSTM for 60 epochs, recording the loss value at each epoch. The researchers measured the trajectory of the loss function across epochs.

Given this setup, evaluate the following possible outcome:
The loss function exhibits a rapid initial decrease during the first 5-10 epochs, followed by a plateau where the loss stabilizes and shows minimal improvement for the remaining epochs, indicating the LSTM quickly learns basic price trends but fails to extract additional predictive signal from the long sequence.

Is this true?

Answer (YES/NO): NO